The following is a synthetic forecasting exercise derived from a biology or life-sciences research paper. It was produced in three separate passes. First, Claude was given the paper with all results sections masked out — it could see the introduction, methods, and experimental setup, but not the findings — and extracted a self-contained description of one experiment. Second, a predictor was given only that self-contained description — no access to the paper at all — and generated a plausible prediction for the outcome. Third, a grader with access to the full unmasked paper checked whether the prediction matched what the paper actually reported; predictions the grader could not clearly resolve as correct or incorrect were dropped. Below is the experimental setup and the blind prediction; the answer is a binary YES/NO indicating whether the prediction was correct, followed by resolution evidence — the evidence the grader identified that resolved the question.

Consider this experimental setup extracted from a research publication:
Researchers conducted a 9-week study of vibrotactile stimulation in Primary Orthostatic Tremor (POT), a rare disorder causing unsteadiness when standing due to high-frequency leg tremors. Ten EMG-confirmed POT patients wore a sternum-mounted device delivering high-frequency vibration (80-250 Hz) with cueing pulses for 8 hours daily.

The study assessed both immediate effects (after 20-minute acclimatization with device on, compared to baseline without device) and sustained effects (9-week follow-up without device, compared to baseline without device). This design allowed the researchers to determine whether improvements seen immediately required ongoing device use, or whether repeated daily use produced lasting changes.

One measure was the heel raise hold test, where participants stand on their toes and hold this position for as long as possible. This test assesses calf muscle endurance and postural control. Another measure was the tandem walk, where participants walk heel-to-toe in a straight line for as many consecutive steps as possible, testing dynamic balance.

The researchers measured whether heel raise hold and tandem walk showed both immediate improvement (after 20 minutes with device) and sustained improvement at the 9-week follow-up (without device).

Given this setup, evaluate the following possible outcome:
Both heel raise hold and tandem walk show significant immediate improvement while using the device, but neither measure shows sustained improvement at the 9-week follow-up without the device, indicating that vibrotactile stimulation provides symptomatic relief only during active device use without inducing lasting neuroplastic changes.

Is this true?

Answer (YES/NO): YES